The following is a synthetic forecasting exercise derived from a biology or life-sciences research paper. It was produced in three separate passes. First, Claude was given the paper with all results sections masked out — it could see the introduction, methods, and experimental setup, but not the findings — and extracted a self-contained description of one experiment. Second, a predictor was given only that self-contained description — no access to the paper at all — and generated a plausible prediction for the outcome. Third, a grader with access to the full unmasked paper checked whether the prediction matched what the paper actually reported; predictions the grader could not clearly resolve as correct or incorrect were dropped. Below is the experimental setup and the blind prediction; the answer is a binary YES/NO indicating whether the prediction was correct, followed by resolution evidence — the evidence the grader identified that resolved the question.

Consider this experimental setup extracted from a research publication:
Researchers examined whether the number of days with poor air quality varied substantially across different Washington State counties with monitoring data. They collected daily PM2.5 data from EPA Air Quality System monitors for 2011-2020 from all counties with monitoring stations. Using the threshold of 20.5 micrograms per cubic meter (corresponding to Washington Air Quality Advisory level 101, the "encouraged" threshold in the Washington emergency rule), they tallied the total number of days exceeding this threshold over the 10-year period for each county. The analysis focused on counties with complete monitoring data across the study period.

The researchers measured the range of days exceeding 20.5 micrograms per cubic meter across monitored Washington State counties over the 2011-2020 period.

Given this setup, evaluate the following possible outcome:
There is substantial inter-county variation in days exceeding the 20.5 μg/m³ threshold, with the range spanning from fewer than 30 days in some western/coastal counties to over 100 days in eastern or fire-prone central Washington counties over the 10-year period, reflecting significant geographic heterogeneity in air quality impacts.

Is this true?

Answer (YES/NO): NO